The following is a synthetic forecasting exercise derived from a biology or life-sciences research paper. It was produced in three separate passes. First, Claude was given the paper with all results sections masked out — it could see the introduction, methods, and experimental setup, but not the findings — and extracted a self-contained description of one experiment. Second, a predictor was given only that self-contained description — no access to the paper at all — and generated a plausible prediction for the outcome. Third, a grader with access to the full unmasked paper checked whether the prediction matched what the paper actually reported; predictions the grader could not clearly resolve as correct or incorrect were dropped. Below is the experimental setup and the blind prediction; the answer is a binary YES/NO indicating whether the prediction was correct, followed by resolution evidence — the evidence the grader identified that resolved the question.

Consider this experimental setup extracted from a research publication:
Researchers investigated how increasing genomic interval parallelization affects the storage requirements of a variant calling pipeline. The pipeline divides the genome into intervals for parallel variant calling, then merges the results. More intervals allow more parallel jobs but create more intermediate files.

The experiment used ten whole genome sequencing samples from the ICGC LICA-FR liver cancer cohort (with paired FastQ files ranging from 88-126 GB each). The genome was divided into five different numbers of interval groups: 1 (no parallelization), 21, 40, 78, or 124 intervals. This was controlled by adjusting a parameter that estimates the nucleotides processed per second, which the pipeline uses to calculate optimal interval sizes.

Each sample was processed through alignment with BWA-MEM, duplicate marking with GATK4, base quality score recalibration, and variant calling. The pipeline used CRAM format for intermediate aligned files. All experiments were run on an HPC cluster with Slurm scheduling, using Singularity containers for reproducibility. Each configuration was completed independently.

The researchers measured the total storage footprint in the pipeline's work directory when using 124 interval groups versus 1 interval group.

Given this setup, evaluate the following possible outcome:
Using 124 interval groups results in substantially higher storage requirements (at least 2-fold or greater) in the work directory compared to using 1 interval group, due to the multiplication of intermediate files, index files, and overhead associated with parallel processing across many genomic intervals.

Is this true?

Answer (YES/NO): YES